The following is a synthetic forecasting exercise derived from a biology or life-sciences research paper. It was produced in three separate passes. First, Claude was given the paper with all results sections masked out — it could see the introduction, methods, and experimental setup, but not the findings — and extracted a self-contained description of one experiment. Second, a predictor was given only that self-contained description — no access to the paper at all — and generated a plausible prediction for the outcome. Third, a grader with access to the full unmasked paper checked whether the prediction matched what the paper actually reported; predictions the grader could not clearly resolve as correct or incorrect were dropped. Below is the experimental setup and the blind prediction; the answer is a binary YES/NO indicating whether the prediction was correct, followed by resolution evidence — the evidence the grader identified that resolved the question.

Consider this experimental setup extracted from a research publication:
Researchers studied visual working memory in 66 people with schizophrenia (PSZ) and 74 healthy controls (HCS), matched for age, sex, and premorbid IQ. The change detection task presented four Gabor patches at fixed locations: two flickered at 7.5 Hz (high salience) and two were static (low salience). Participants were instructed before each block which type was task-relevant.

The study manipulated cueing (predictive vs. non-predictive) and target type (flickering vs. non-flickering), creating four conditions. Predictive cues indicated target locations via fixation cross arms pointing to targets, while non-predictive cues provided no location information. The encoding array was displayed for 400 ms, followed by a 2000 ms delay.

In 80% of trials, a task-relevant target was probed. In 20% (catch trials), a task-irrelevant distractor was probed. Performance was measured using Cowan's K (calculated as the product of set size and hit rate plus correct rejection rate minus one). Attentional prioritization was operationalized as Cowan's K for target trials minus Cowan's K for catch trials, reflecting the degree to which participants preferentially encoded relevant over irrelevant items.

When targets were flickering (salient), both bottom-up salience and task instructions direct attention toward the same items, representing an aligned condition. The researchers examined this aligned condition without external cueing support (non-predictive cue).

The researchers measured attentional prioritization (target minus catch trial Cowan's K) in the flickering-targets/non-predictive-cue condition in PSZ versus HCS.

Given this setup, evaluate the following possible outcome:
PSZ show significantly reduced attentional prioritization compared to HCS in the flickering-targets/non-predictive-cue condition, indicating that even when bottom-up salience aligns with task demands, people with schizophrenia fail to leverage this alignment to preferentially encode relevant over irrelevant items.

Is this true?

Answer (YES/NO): NO